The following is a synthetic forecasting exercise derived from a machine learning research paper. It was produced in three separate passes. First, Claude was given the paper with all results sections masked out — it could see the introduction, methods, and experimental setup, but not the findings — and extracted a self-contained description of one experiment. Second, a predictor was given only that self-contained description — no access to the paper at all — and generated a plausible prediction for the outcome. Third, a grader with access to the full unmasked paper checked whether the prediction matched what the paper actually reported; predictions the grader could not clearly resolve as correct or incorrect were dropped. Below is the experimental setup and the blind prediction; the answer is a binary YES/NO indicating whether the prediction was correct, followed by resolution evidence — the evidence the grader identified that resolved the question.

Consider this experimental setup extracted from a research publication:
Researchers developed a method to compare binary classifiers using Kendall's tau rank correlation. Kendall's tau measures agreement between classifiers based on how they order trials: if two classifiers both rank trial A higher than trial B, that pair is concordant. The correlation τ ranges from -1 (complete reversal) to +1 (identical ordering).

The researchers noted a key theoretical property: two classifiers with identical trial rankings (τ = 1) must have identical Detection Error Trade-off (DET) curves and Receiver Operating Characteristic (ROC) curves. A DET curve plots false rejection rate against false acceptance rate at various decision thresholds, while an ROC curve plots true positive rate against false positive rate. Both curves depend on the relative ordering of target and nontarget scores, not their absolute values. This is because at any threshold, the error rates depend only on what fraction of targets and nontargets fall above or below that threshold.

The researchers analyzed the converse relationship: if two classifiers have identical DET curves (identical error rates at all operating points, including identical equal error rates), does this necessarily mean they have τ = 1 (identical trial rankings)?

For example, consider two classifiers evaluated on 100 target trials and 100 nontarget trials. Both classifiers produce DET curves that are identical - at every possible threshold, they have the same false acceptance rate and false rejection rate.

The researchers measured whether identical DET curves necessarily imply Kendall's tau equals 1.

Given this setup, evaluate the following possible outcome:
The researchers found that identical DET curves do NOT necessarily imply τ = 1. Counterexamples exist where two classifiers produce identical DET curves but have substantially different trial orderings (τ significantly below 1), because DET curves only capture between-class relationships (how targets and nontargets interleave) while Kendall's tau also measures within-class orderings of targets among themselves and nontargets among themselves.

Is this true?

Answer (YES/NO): NO